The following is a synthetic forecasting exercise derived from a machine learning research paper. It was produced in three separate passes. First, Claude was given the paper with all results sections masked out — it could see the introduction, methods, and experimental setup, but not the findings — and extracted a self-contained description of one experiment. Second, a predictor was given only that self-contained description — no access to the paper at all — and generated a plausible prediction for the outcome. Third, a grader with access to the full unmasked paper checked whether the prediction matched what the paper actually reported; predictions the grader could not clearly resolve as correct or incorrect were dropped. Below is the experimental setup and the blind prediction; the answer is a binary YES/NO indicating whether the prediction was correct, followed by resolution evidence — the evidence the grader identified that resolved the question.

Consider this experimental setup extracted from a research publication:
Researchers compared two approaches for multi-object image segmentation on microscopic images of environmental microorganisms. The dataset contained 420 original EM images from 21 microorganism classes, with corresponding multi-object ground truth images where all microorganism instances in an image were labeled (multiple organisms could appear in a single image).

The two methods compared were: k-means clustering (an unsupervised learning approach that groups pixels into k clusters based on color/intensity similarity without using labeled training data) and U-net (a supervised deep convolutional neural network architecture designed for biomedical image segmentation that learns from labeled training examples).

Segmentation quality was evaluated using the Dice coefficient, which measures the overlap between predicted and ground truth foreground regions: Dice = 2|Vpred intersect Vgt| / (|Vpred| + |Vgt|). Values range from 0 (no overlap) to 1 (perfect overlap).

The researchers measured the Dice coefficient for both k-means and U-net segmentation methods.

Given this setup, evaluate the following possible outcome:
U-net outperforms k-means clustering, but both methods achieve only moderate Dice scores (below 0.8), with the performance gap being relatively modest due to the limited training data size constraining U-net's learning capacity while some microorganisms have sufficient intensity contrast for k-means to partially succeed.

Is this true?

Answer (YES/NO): NO